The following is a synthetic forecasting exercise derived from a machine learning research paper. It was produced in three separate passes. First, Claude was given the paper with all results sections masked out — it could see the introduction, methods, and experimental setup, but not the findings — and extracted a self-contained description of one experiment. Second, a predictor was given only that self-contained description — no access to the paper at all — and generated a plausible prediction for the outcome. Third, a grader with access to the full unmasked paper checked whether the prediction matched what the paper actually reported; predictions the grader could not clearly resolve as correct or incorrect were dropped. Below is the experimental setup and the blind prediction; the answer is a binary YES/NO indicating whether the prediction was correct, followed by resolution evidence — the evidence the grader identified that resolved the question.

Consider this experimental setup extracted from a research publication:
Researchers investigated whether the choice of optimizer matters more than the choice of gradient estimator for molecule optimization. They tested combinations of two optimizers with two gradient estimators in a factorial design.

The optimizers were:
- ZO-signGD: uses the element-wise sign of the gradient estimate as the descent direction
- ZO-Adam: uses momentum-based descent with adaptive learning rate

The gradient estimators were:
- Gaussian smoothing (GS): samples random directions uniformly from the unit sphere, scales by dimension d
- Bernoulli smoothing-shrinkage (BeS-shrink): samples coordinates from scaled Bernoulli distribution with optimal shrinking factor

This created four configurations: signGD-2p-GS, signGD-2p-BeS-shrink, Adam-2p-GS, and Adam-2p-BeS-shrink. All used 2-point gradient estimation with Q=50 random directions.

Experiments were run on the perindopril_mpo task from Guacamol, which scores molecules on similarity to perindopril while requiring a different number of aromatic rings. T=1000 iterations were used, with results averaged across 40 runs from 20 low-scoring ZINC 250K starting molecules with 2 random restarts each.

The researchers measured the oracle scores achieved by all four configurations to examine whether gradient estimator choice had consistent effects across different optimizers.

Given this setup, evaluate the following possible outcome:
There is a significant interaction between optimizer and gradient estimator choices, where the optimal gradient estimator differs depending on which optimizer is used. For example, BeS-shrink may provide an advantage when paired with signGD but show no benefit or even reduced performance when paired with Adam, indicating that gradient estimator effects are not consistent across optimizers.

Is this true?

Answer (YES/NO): NO